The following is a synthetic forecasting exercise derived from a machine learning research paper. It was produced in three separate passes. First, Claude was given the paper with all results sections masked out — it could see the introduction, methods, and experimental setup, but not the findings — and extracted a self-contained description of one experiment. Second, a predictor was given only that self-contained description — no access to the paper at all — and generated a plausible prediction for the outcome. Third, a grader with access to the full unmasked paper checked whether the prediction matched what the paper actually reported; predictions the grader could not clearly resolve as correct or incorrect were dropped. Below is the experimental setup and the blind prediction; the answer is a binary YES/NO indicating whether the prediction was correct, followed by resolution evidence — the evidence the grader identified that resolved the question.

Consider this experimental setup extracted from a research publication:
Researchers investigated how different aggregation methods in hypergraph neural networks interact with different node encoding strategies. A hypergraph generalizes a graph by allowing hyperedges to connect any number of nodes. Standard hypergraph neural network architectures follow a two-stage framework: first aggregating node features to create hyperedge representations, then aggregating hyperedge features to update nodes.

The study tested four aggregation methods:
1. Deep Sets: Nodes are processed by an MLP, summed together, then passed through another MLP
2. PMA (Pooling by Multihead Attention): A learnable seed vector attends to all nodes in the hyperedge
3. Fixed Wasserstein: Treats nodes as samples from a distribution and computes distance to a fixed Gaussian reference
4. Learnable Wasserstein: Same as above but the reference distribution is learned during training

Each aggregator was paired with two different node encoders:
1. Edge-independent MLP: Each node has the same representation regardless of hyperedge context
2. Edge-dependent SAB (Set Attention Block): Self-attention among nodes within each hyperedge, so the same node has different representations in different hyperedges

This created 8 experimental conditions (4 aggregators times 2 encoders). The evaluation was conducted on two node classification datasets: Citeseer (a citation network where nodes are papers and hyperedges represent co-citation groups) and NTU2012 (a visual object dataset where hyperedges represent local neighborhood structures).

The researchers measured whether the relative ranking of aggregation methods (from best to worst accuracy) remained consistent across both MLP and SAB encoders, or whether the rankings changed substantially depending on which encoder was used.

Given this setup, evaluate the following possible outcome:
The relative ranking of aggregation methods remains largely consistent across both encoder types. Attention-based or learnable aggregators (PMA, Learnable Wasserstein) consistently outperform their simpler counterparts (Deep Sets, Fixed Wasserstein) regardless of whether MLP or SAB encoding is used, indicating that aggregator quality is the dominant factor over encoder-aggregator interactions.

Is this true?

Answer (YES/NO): NO